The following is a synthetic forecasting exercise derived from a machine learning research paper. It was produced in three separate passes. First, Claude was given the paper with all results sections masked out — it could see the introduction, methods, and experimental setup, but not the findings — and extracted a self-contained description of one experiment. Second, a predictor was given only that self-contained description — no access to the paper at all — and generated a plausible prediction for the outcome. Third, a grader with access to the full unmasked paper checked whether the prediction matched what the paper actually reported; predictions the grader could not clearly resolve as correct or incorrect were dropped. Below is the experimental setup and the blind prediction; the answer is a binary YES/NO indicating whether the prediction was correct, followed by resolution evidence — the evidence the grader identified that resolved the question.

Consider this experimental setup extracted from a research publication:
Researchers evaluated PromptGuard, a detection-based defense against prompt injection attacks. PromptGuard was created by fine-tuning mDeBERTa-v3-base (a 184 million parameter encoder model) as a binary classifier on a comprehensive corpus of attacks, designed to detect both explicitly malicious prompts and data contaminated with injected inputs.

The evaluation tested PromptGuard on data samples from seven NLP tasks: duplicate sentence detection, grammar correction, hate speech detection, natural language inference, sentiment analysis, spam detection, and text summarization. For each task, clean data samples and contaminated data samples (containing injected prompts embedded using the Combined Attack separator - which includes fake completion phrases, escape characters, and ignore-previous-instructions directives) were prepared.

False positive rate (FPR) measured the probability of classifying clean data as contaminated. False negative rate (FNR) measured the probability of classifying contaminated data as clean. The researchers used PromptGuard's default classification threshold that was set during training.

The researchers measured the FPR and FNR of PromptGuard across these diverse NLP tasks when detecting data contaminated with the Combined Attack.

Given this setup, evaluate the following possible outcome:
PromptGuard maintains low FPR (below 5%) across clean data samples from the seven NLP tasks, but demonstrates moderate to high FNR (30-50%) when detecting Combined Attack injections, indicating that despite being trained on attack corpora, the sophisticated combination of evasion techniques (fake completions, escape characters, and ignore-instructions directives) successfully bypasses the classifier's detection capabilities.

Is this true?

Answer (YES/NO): NO